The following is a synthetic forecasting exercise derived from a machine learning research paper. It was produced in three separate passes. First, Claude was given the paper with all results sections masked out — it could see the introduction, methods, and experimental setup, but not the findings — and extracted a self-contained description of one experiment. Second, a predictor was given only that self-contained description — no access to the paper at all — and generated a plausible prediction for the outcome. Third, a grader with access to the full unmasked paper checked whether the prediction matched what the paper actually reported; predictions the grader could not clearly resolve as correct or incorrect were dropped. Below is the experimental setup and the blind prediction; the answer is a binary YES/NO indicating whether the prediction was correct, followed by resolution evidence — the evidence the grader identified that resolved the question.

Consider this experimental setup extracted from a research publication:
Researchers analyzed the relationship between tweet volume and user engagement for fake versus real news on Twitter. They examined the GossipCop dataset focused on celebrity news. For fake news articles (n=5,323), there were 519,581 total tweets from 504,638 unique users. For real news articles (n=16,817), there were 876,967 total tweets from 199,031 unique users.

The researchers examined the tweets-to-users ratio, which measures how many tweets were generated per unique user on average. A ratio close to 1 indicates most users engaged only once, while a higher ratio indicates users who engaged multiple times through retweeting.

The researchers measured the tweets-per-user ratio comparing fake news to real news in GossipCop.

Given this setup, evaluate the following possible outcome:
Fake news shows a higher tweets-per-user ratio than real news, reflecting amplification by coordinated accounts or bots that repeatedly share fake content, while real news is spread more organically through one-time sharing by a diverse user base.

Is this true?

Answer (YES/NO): NO